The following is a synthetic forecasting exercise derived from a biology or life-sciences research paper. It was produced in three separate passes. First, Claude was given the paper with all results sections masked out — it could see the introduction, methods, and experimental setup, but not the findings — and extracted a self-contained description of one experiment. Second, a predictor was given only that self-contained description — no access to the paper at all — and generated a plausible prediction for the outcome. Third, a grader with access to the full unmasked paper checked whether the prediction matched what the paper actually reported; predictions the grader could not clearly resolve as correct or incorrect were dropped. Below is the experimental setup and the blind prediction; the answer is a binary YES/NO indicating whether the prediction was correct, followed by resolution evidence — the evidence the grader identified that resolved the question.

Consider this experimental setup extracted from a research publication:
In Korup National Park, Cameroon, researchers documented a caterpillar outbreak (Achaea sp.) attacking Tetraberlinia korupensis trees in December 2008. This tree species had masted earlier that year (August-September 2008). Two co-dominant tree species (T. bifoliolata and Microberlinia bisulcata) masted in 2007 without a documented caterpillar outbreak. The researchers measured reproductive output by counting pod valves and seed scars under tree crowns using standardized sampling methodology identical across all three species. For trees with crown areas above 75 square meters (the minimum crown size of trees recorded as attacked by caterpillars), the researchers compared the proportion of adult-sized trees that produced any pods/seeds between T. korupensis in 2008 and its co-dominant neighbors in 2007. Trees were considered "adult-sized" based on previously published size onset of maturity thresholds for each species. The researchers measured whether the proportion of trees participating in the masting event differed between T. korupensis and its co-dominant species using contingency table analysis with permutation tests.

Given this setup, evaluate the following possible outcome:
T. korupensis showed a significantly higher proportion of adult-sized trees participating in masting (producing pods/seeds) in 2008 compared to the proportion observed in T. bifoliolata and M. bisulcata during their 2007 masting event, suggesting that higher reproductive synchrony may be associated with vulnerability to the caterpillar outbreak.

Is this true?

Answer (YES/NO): NO